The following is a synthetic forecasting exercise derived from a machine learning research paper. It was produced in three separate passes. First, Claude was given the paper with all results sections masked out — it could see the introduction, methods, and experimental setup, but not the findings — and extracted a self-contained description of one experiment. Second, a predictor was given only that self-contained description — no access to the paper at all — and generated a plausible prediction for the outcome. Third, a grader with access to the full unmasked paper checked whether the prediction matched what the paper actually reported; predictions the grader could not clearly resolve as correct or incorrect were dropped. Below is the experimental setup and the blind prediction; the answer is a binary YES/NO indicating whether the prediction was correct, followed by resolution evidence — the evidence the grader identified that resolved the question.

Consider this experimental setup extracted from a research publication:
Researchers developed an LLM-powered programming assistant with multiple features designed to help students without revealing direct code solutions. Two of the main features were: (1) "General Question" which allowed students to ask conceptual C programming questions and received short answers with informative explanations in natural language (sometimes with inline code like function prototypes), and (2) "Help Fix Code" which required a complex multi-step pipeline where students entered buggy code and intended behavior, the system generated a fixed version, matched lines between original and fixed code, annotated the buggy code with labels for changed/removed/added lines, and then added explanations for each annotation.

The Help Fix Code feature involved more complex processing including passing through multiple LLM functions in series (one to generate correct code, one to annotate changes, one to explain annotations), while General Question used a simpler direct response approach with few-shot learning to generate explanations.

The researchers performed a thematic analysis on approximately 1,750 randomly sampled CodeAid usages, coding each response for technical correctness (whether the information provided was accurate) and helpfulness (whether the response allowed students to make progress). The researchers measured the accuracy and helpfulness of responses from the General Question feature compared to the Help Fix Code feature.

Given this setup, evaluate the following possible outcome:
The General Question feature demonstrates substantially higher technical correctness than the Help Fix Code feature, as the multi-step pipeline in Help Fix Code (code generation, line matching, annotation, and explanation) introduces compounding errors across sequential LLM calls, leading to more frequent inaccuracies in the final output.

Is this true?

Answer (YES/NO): YES